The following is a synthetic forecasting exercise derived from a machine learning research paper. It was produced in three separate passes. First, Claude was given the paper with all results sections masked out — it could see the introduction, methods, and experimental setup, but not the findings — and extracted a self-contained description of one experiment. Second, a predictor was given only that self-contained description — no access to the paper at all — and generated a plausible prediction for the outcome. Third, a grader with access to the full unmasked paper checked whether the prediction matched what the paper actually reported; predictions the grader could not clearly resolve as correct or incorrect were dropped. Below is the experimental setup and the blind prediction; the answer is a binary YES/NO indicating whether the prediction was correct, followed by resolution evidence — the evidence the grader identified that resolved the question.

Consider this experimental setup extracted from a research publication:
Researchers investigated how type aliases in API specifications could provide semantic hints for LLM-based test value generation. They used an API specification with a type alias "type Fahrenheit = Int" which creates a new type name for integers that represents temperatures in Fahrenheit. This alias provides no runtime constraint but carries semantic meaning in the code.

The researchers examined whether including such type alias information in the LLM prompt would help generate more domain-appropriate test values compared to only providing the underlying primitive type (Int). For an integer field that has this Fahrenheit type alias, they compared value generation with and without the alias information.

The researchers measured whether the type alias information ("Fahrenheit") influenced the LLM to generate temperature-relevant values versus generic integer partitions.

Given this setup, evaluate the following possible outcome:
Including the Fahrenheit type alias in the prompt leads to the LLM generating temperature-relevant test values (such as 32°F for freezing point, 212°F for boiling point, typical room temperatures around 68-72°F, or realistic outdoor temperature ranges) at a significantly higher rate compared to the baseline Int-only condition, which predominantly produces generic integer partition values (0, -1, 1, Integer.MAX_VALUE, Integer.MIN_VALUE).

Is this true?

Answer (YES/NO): YES